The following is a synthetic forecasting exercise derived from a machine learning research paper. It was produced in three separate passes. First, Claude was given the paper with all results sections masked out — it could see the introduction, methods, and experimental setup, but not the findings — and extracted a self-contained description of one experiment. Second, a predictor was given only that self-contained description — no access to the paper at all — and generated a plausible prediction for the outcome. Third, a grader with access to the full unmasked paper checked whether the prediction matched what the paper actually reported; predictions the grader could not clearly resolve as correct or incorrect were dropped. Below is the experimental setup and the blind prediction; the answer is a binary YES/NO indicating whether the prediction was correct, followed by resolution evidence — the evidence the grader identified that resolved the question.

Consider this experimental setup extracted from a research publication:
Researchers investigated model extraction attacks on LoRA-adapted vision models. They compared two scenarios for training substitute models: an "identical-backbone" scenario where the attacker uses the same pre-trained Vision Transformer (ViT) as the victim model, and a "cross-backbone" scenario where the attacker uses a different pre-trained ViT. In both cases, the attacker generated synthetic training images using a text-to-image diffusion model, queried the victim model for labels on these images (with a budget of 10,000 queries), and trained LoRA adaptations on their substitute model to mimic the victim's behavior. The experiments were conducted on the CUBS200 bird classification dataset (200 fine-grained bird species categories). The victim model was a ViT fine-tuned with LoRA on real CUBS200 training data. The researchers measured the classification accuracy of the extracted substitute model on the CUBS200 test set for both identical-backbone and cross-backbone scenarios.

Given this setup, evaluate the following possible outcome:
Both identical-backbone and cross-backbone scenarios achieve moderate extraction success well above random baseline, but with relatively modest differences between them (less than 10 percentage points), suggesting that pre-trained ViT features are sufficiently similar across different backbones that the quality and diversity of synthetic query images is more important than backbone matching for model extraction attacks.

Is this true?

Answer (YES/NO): NO